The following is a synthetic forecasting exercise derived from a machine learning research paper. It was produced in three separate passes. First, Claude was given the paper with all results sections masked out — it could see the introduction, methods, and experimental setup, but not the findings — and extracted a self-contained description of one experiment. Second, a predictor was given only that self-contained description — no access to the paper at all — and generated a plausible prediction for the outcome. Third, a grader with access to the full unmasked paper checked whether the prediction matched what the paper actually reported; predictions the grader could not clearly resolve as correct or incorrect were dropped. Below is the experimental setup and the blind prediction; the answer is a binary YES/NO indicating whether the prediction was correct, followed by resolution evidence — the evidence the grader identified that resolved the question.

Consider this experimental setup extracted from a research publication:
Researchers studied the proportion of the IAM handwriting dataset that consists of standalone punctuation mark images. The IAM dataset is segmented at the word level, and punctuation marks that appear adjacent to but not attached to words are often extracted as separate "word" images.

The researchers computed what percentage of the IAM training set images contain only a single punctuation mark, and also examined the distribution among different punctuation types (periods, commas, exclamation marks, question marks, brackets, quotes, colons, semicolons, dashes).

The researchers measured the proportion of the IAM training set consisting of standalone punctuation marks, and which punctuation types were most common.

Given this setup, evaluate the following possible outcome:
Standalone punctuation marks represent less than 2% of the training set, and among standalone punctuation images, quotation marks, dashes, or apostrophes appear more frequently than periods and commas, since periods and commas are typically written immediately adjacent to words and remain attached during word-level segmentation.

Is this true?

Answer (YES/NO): NO